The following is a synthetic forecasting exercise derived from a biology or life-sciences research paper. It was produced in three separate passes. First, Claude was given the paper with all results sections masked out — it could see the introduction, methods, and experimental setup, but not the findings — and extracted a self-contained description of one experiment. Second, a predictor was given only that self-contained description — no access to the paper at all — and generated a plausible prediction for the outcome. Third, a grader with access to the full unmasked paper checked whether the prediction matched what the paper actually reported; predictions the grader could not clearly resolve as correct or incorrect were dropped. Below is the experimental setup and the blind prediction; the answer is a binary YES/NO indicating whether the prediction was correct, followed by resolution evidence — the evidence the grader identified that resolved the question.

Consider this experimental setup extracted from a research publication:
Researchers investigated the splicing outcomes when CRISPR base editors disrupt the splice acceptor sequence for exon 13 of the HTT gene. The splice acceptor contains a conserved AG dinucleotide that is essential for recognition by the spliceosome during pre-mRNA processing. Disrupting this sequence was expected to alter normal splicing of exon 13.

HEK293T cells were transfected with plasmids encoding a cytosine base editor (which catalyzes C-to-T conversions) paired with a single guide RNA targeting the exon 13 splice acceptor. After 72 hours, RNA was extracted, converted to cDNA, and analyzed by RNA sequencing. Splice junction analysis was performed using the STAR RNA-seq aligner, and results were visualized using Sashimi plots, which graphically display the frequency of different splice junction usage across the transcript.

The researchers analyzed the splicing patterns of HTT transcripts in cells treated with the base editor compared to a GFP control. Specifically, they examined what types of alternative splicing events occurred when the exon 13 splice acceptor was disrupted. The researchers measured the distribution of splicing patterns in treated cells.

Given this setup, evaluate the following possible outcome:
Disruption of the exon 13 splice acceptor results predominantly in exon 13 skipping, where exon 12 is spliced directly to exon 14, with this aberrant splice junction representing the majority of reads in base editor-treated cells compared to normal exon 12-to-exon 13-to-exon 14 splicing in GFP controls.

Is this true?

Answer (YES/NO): NO